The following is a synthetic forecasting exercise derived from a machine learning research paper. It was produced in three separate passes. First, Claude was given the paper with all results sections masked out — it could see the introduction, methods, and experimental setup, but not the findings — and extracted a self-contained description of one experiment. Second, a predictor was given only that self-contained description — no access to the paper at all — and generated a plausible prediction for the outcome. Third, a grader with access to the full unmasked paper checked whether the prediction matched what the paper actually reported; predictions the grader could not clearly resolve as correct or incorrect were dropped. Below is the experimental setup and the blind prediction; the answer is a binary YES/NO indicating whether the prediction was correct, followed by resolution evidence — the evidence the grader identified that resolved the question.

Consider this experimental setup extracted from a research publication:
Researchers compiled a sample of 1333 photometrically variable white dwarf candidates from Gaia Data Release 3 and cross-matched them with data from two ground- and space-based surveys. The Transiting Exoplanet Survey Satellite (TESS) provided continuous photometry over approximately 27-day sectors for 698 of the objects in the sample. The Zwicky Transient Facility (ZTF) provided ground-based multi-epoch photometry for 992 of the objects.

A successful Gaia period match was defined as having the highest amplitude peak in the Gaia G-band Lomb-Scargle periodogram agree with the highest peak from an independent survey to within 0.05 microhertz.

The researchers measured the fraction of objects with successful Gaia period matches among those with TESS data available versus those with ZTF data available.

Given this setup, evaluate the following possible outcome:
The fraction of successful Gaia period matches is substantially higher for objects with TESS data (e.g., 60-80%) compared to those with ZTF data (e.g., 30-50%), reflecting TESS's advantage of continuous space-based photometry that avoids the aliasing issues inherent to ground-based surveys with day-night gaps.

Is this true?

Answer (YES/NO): NO